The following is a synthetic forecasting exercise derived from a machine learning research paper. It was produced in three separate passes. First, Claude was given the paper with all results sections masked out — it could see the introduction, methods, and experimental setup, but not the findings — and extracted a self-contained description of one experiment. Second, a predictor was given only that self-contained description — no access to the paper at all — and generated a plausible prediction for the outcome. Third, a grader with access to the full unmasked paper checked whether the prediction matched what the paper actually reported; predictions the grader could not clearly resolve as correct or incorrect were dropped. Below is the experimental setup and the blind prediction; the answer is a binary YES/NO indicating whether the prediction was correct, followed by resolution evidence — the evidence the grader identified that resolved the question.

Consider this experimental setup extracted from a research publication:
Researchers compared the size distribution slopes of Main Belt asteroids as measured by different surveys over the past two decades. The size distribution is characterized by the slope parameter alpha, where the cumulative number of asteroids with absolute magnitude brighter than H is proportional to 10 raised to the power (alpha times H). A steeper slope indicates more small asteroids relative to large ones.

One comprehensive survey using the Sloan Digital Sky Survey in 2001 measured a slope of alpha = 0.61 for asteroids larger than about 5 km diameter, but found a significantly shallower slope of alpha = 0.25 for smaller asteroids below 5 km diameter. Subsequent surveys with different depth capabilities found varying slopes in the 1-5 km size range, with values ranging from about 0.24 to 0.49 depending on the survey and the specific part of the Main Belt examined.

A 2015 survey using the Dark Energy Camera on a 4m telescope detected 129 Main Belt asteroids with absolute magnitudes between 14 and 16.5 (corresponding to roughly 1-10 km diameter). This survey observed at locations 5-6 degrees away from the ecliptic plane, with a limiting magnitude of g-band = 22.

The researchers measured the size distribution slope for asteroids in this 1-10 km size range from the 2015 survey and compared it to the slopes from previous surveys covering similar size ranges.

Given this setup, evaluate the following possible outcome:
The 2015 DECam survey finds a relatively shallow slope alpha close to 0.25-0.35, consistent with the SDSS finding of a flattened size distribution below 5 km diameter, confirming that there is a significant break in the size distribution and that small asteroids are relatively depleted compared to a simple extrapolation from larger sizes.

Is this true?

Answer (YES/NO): NO